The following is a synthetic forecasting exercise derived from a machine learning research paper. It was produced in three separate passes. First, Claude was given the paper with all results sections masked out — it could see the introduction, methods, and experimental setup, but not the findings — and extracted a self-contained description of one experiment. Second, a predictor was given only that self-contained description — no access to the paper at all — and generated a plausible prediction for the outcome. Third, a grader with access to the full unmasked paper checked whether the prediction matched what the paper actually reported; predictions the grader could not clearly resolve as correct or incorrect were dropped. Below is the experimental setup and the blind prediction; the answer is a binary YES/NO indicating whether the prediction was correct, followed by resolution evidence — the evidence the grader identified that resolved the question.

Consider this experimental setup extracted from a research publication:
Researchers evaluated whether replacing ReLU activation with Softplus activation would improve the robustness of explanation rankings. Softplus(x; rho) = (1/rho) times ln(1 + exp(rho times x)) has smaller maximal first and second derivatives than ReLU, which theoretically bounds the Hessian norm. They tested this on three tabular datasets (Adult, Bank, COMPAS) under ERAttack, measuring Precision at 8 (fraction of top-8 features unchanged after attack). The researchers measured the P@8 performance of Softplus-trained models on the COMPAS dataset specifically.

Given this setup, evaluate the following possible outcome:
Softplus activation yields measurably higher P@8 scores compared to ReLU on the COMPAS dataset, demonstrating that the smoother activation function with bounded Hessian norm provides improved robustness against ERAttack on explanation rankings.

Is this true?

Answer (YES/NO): YES